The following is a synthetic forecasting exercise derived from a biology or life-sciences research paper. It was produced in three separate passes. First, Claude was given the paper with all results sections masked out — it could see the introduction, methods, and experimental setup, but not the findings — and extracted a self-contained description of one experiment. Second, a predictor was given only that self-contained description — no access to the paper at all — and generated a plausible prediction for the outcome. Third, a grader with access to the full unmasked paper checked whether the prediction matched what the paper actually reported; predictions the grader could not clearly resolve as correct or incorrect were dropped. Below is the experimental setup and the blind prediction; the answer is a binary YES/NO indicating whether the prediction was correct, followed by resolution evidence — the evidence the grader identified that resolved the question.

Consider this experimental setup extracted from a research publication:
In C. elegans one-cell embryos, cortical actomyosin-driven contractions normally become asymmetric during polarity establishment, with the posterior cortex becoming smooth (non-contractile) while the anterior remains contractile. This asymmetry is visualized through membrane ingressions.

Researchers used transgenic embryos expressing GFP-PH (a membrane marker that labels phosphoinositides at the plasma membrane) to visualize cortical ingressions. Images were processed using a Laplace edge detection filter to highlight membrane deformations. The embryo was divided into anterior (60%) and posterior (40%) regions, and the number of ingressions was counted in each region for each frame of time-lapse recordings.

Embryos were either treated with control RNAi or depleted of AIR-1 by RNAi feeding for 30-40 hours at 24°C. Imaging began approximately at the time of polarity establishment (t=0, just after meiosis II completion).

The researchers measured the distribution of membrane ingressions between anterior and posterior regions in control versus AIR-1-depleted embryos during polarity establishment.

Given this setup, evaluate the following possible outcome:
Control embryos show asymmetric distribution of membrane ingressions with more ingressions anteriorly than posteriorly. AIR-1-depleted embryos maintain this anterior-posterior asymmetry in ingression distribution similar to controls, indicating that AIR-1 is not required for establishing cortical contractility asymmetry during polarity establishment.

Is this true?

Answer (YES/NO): NO